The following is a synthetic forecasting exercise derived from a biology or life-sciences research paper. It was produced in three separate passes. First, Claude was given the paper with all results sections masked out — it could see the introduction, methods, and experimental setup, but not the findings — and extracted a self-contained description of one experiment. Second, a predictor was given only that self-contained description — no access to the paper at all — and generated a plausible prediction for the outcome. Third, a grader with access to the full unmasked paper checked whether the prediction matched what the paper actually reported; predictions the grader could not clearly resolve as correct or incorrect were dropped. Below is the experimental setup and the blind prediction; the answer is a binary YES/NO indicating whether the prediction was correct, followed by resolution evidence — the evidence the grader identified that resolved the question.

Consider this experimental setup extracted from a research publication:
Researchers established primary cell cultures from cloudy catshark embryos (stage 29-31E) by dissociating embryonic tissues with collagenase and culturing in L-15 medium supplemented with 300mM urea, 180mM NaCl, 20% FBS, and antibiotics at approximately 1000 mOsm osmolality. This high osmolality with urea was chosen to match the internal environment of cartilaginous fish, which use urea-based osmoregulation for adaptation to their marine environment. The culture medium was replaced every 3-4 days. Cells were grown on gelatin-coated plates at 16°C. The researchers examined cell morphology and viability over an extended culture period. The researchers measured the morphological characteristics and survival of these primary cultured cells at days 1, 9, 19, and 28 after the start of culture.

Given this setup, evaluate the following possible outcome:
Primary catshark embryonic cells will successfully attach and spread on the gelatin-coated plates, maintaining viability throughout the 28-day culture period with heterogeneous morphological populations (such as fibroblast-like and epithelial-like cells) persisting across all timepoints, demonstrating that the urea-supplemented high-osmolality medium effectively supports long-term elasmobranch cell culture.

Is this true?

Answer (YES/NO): NO